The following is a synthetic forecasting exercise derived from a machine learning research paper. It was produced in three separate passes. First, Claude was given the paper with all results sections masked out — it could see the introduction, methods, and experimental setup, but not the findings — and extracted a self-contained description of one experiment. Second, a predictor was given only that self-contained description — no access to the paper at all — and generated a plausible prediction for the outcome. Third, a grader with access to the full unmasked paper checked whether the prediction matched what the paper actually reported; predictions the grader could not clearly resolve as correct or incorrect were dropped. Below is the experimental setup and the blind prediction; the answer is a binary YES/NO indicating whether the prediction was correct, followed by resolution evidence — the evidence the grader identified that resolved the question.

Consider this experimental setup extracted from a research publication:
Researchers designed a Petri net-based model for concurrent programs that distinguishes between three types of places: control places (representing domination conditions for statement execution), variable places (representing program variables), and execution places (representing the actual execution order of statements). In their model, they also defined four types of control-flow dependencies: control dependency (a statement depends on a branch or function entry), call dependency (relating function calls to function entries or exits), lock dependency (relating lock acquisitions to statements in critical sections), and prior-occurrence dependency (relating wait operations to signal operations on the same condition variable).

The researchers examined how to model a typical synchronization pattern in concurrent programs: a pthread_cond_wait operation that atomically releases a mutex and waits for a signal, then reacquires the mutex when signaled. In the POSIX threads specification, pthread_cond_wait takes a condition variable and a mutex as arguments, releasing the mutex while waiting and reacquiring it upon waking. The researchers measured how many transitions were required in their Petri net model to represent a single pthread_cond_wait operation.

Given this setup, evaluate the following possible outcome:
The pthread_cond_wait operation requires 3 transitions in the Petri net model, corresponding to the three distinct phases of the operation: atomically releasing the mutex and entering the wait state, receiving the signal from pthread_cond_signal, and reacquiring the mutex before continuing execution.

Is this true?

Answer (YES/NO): YES